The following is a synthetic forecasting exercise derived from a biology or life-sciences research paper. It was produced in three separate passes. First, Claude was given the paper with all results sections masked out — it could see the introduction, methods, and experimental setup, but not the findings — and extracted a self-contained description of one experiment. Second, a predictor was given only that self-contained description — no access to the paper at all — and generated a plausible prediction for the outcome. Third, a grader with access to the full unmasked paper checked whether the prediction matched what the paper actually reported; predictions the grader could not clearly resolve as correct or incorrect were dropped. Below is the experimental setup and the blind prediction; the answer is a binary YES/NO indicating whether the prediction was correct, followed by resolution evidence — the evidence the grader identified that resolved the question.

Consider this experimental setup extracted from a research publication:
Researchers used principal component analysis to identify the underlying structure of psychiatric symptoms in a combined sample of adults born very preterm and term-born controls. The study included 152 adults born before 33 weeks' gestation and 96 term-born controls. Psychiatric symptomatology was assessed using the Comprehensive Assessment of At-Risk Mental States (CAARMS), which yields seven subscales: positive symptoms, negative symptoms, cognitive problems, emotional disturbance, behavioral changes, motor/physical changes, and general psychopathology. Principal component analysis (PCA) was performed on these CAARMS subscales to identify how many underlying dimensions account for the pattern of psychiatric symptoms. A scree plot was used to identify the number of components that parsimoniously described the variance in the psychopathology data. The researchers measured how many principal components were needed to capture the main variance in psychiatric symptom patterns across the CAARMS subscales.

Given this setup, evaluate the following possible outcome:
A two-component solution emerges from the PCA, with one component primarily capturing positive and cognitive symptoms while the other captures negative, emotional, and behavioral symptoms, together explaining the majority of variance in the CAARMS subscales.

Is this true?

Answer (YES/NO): NO